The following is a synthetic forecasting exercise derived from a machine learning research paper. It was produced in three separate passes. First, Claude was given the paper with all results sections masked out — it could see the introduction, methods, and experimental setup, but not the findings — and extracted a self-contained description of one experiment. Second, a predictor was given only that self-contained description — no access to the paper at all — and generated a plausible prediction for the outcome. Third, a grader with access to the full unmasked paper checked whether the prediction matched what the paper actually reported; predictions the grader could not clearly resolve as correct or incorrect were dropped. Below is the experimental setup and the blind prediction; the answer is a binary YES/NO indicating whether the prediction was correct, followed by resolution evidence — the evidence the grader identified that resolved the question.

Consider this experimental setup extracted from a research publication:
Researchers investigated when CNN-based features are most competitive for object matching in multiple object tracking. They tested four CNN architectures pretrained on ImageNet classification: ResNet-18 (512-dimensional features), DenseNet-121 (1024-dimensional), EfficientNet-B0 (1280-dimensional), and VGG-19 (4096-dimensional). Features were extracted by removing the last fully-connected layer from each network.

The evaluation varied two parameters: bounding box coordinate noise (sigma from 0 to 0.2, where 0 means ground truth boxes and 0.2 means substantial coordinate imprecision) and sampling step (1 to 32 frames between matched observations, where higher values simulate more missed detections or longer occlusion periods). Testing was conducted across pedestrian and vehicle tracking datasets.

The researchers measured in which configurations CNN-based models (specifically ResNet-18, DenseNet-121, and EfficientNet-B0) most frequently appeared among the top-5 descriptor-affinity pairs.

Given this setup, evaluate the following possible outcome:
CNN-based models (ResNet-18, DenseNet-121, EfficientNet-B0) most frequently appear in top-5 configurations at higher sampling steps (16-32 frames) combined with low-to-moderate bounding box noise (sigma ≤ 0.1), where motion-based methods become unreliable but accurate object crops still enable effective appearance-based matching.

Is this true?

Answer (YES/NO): YES